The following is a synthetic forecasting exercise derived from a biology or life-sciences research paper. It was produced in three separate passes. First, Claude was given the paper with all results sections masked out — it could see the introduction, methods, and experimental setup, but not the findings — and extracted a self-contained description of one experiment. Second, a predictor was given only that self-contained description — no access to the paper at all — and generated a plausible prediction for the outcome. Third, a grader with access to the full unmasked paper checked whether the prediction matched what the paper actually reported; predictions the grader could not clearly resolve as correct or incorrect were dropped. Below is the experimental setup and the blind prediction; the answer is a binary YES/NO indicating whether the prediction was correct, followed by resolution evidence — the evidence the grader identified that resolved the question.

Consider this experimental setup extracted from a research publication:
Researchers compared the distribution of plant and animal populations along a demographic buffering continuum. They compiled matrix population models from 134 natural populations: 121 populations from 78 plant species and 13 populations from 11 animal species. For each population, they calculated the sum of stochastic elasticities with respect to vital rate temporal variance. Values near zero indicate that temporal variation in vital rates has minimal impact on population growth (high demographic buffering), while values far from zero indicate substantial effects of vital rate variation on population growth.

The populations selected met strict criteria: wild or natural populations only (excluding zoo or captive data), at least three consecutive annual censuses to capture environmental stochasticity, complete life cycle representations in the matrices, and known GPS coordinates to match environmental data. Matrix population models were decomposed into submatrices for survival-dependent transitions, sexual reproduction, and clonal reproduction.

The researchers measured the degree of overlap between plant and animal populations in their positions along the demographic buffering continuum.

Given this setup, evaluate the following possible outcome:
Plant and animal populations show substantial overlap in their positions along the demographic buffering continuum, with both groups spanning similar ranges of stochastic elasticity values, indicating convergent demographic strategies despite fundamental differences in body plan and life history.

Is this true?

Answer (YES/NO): YES